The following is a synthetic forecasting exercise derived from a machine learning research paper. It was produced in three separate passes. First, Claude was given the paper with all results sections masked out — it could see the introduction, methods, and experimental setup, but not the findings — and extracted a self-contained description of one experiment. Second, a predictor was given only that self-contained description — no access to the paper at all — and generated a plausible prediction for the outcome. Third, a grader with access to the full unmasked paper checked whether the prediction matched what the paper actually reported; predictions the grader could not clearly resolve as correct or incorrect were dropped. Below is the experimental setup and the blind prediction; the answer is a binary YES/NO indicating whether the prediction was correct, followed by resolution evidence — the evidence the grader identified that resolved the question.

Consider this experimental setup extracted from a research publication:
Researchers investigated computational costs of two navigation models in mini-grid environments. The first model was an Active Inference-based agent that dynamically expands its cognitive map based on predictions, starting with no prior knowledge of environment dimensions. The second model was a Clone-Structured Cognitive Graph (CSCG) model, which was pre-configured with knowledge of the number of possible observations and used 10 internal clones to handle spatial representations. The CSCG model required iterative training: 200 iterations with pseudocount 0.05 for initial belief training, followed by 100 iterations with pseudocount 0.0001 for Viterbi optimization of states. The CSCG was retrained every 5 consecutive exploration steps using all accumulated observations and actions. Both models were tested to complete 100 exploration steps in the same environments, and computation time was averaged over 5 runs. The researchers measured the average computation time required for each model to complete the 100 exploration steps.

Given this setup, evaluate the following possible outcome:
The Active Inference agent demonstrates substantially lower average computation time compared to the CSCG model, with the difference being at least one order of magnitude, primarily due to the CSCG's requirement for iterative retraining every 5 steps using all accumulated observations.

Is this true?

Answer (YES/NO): NO